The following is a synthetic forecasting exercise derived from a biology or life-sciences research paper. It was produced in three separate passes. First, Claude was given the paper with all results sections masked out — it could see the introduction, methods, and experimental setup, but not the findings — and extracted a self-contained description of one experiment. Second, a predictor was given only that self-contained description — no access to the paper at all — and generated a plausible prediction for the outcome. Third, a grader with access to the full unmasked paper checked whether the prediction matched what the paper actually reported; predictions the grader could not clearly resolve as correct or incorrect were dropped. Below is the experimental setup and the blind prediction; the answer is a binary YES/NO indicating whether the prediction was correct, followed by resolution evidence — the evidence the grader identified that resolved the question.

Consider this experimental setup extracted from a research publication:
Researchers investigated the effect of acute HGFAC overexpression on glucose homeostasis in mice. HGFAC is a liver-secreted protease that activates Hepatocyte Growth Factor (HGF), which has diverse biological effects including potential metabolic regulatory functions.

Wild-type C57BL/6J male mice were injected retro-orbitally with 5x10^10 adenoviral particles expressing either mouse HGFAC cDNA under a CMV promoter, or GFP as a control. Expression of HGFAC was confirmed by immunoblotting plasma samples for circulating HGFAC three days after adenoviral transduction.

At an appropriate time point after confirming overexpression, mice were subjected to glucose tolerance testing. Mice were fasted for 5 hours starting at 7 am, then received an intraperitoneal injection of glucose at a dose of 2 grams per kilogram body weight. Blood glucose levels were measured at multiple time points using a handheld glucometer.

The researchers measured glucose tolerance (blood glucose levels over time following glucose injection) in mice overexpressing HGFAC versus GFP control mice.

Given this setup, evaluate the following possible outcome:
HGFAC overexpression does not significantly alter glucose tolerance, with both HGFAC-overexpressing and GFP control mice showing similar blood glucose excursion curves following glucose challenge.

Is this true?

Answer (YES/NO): NO